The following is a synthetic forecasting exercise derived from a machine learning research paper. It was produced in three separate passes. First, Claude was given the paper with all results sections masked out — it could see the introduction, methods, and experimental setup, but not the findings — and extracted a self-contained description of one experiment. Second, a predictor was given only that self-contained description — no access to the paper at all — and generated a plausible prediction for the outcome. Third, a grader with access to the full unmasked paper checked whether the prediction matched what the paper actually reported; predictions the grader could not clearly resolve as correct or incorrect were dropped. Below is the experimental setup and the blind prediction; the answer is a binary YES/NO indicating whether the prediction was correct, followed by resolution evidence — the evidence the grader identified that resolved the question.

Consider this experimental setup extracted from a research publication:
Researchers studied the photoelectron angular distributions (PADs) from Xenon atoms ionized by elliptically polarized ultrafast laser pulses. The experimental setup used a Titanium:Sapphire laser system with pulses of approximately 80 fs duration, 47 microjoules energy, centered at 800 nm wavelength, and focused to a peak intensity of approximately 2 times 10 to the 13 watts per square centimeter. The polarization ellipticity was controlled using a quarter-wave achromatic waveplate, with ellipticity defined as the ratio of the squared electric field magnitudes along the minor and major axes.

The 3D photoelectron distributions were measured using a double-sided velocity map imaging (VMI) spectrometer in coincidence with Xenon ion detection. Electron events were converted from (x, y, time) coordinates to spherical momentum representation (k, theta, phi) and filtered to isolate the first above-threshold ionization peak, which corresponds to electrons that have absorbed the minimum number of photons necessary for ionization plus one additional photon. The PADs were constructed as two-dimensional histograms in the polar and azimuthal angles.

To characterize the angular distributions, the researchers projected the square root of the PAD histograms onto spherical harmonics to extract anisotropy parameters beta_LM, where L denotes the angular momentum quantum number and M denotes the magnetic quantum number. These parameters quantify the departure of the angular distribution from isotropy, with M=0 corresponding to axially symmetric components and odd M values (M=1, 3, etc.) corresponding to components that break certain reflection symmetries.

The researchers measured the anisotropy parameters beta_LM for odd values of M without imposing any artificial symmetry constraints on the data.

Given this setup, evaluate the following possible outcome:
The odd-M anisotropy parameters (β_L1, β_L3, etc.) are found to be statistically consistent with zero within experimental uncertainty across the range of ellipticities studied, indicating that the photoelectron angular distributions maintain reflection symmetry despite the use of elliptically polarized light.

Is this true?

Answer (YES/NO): YES